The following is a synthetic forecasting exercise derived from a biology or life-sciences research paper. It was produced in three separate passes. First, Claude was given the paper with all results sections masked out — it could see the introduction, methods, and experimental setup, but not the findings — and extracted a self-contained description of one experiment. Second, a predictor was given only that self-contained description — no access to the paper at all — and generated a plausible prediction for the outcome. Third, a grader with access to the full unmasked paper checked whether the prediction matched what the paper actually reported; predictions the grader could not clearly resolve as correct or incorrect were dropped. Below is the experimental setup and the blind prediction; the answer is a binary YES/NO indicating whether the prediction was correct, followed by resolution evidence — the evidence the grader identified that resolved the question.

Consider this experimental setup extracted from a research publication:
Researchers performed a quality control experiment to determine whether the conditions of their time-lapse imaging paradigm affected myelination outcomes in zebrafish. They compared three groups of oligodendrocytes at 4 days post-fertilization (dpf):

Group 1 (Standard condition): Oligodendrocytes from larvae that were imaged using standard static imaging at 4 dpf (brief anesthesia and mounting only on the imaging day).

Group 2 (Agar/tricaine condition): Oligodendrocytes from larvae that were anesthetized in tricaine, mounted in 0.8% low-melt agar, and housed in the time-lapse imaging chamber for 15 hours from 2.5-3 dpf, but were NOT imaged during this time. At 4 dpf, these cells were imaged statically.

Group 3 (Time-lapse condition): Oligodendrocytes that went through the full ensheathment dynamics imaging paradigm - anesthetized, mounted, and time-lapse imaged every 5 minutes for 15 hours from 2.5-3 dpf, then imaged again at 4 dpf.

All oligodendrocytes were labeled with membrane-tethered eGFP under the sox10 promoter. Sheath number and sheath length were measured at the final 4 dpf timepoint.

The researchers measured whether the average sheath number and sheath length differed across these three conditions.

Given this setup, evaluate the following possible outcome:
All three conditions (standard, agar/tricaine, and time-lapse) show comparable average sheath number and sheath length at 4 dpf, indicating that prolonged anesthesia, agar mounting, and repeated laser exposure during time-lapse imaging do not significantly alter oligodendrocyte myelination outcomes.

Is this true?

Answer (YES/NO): YES